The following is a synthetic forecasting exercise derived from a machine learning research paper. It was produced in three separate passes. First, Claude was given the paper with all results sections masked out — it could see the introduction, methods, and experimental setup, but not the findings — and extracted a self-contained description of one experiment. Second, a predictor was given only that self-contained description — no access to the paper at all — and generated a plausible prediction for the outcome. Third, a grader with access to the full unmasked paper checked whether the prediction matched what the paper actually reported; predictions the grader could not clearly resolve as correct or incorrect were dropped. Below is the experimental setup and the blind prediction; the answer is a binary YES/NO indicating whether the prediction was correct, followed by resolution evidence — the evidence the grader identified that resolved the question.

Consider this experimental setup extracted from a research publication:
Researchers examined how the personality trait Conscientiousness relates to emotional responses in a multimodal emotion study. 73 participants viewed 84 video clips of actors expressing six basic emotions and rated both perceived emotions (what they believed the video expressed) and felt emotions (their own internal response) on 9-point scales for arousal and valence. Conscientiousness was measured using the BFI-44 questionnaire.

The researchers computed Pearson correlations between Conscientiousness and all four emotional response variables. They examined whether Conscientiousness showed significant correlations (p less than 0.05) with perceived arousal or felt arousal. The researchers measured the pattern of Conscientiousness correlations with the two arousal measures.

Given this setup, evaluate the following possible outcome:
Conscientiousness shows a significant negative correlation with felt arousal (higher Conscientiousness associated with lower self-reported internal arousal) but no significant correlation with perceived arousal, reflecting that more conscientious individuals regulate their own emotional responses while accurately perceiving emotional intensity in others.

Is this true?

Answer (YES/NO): NO